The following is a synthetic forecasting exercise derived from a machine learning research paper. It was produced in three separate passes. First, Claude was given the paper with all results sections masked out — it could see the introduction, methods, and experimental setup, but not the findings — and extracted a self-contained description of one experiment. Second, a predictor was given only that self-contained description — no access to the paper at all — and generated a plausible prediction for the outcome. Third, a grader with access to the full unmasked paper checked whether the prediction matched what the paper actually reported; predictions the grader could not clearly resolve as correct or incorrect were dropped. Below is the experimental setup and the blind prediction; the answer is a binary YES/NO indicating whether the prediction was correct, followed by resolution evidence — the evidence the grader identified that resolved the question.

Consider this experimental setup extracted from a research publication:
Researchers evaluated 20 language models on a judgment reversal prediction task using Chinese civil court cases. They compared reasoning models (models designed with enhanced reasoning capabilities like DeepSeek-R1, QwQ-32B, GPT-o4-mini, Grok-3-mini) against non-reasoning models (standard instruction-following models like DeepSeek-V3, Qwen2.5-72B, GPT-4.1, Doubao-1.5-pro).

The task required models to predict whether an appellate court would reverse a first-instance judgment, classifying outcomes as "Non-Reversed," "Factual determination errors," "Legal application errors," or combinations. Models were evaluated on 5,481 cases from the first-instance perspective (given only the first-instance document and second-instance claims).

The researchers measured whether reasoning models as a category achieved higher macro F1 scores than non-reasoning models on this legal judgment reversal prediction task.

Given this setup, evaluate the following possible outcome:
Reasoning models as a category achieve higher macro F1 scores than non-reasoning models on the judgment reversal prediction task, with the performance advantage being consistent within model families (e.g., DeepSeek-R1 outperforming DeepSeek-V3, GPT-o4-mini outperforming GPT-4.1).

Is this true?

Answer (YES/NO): NO